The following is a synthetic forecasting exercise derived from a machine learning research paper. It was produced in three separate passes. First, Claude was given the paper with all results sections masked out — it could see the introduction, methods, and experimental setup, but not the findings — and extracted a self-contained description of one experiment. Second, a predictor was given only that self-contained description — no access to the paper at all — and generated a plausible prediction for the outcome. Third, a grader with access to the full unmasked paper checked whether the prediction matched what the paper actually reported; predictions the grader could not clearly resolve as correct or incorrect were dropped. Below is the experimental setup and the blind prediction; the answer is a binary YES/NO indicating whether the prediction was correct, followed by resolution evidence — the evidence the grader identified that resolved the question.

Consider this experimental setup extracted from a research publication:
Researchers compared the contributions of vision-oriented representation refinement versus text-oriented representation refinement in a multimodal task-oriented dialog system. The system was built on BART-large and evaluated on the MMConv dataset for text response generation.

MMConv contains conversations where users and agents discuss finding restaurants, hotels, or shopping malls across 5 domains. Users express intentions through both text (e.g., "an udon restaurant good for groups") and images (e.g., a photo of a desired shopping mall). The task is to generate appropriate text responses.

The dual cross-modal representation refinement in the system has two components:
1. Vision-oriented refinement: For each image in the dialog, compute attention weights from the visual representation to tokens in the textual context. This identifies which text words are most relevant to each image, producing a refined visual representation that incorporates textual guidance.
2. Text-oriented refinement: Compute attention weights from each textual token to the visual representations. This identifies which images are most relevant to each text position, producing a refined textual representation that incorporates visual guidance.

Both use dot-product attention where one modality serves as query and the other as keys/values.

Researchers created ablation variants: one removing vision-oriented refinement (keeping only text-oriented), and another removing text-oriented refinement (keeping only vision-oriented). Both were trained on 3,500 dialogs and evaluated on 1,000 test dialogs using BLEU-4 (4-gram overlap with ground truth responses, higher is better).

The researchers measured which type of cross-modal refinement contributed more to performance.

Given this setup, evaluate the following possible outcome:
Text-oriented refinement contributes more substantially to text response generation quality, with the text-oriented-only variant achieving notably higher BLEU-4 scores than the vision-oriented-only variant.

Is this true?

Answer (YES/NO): NO